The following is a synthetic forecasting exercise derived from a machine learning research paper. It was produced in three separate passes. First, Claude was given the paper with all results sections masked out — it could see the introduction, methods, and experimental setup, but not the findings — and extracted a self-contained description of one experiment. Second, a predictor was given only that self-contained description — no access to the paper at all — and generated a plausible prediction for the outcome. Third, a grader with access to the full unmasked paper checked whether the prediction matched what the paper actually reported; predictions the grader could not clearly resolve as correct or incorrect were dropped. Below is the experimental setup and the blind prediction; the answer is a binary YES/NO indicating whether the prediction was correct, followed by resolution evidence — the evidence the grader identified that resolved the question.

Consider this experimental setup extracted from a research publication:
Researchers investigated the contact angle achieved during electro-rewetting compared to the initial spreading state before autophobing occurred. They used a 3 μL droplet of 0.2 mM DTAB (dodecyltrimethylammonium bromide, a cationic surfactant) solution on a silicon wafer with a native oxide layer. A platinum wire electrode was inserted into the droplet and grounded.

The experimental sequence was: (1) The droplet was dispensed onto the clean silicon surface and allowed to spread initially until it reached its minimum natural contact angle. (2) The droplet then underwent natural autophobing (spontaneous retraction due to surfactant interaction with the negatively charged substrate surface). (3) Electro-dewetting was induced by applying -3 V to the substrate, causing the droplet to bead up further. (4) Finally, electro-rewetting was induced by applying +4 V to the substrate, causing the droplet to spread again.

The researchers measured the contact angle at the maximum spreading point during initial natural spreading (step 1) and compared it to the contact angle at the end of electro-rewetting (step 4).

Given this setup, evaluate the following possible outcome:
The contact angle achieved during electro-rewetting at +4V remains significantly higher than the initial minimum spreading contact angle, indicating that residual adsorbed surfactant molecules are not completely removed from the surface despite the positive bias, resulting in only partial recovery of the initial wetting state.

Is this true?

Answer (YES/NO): NO